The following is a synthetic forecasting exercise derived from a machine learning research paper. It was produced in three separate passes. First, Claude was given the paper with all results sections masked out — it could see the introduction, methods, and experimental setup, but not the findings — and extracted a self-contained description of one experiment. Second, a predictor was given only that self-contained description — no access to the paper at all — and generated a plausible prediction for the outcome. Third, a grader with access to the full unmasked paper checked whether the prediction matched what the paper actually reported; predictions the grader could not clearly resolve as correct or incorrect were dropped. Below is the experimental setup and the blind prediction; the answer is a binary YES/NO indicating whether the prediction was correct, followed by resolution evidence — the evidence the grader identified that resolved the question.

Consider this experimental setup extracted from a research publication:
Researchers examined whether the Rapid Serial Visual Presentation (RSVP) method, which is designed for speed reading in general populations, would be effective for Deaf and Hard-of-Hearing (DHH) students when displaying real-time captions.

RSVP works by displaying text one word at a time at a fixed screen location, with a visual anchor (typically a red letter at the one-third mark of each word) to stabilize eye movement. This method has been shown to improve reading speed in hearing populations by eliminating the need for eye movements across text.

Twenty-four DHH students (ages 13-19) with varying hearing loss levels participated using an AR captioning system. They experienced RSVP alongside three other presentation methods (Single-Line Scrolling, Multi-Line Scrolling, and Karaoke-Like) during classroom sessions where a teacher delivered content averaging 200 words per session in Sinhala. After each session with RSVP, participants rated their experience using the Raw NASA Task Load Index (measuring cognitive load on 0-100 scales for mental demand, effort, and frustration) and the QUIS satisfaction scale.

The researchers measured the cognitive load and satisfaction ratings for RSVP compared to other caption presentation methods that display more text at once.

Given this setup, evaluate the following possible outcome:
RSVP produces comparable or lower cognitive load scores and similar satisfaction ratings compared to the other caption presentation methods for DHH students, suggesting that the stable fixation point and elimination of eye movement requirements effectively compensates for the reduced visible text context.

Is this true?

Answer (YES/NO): NO